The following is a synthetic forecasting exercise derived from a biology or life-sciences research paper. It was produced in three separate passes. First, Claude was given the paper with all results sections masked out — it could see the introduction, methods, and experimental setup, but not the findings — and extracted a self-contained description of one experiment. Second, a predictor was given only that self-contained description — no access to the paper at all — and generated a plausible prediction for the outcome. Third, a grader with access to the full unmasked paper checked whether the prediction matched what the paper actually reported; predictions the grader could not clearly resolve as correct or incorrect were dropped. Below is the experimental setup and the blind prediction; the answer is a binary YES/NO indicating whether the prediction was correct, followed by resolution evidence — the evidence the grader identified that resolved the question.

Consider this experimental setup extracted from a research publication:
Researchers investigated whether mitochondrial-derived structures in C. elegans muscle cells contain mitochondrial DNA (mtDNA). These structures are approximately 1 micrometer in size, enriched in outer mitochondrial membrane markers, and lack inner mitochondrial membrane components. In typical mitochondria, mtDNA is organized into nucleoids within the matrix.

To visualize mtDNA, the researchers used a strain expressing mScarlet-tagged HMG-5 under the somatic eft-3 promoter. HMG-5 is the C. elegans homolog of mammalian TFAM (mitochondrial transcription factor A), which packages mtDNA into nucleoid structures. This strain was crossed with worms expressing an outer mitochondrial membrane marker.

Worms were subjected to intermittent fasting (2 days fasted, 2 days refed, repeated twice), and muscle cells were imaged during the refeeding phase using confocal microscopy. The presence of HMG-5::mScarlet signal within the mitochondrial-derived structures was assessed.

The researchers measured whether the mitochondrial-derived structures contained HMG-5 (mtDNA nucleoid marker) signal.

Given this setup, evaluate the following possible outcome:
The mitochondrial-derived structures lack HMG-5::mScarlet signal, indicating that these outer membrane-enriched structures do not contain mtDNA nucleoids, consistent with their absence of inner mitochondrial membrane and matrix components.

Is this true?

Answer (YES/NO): YES